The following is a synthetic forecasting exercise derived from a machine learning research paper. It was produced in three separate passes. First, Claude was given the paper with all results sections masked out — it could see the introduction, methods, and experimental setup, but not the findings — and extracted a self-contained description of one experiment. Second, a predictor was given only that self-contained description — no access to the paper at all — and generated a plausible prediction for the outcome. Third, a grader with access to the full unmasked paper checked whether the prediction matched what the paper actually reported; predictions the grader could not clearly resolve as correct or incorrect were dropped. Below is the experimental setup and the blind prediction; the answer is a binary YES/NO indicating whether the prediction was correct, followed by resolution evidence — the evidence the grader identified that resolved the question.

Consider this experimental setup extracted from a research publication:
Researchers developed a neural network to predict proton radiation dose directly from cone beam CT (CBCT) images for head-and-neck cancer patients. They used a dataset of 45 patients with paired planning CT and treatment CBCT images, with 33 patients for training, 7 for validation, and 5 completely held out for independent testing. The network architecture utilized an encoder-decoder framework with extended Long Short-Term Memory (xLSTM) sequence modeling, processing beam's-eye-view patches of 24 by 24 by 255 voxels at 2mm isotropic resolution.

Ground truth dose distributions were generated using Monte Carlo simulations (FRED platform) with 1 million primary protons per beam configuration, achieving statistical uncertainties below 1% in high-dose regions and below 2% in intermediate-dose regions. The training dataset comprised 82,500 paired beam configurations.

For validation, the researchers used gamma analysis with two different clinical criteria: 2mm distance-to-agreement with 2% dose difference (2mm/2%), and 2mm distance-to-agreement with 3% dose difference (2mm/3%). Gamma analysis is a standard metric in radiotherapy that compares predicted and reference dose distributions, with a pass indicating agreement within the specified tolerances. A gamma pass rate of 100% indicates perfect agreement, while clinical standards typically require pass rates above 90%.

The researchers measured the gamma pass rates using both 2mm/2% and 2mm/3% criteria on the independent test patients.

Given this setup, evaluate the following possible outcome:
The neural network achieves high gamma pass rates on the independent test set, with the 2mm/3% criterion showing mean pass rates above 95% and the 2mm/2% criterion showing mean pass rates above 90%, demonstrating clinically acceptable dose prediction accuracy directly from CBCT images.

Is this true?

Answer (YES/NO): YES